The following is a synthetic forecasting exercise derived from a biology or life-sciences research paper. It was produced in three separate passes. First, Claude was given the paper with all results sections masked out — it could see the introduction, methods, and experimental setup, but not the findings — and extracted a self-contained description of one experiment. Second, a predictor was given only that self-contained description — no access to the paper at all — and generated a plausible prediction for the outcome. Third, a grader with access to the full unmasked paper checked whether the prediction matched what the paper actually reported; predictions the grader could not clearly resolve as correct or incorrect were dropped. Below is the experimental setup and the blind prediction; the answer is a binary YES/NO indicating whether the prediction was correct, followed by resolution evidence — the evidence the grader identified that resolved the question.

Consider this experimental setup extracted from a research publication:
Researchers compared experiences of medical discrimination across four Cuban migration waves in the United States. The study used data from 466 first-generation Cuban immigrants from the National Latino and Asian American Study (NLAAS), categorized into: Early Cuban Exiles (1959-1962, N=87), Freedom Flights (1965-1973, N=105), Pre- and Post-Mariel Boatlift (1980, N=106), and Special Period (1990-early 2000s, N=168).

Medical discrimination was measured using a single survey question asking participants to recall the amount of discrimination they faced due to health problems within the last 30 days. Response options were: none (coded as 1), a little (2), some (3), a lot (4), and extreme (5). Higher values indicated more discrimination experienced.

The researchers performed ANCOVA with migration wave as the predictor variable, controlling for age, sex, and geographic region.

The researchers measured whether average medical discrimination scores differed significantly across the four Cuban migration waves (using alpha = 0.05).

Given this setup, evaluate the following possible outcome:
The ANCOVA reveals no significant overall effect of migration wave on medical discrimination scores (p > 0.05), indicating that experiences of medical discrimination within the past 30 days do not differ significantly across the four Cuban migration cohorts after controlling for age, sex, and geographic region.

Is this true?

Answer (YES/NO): YES